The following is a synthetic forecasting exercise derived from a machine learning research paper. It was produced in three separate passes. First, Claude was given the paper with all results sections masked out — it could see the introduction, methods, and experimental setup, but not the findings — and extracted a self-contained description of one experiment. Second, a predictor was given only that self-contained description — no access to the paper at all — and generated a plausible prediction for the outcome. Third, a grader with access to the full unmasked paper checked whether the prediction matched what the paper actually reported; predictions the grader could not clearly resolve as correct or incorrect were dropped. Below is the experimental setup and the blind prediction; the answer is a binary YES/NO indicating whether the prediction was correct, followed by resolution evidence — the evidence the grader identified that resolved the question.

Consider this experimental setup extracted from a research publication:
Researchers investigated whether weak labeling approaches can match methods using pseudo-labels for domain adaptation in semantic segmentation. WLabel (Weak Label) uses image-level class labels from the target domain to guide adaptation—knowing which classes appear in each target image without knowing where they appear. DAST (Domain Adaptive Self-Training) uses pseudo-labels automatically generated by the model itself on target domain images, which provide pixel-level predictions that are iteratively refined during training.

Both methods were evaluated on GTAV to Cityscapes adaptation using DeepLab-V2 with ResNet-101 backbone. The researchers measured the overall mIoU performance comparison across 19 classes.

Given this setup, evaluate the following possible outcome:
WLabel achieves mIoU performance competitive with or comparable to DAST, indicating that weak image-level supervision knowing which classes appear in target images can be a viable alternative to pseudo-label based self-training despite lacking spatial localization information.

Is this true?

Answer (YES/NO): YES